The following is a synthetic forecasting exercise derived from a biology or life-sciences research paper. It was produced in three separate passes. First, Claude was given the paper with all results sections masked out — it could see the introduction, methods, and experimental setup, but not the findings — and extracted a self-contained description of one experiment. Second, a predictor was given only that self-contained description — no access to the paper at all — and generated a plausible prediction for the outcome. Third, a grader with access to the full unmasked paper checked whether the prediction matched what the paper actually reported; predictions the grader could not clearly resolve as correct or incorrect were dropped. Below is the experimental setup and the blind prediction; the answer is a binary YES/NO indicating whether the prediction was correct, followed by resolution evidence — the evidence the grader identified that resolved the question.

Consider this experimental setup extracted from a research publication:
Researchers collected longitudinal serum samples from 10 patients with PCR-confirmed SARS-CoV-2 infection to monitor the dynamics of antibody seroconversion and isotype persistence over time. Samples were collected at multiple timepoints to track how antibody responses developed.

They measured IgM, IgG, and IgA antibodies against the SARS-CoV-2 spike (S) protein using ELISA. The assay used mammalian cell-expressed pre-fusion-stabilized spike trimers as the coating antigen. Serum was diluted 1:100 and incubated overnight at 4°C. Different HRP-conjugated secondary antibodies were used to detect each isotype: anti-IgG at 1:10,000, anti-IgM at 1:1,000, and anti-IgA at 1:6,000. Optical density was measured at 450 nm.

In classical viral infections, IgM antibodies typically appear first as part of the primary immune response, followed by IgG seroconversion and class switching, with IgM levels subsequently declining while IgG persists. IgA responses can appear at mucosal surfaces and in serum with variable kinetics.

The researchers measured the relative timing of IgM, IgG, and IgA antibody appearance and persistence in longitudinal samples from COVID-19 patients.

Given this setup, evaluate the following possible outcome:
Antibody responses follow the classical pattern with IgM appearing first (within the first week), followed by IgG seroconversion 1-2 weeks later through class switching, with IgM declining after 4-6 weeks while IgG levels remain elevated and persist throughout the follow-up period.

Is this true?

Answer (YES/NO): NO